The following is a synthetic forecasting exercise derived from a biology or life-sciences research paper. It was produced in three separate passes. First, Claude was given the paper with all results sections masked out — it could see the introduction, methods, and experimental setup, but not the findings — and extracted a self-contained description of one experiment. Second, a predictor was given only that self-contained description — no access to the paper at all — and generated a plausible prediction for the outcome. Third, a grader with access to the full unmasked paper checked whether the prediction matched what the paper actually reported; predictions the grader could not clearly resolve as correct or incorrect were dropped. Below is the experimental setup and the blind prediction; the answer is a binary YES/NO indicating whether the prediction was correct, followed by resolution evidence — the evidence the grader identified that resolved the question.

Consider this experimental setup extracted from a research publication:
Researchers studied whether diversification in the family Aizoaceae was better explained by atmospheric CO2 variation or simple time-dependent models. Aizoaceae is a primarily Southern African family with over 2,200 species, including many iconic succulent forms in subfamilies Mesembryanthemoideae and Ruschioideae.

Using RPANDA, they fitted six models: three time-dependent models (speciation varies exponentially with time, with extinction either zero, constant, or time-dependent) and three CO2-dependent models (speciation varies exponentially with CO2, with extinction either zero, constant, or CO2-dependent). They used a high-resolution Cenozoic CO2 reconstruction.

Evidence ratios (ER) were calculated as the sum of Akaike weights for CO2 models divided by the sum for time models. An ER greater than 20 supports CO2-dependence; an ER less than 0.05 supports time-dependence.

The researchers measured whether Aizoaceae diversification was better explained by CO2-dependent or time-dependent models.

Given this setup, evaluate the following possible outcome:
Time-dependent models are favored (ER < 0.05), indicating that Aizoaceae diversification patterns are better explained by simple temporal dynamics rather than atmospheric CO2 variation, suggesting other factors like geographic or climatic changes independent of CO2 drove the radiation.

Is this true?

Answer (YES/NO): YES